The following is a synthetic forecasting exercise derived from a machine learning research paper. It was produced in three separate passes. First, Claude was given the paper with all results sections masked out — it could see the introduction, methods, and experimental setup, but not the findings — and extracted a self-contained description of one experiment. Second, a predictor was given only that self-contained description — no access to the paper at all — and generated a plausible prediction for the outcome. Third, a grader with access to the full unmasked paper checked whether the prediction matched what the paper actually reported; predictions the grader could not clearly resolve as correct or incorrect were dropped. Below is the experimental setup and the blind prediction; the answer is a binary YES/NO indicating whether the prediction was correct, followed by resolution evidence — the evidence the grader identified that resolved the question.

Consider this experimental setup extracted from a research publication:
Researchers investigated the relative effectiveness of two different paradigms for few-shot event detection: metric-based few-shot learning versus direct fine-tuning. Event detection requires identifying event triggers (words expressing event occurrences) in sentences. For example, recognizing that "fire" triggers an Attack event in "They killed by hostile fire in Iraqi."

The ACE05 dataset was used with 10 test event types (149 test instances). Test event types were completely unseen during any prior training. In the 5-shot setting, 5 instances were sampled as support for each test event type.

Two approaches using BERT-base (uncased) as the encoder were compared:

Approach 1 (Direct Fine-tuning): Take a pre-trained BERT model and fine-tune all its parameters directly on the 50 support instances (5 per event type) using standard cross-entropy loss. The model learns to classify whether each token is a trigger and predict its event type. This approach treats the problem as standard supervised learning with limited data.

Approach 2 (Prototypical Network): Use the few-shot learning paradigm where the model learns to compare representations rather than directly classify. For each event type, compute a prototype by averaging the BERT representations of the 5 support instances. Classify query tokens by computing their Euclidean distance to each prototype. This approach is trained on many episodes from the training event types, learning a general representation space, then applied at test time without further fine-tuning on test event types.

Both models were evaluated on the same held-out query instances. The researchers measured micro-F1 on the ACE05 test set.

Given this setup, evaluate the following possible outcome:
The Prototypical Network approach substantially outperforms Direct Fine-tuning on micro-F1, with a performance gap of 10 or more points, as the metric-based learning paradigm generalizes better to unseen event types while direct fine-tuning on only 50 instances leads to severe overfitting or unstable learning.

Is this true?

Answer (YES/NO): NO